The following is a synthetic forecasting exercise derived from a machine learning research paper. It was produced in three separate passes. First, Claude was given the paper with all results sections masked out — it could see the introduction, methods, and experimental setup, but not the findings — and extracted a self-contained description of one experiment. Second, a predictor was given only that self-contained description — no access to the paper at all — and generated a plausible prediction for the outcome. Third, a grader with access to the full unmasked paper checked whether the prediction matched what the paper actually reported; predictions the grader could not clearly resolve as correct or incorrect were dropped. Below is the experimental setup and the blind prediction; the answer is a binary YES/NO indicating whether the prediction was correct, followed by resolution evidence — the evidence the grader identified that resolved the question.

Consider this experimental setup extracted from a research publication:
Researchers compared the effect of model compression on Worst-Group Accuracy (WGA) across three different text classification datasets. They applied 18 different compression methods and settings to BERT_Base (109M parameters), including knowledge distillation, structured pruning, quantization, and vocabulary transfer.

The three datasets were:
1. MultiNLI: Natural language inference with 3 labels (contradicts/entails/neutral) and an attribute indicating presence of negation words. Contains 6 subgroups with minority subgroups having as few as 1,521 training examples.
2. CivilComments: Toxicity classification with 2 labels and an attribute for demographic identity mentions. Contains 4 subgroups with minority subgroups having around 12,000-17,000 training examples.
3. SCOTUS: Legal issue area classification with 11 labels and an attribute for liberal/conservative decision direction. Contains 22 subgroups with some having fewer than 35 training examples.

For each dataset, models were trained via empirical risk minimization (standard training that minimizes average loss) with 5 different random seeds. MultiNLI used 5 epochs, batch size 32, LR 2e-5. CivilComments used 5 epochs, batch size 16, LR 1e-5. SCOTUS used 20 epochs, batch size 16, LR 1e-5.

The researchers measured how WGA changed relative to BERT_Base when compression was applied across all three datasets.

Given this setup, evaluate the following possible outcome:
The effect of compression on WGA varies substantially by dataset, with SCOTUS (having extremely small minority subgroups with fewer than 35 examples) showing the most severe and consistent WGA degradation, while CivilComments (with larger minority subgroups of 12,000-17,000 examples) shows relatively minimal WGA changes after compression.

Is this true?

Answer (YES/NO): NO